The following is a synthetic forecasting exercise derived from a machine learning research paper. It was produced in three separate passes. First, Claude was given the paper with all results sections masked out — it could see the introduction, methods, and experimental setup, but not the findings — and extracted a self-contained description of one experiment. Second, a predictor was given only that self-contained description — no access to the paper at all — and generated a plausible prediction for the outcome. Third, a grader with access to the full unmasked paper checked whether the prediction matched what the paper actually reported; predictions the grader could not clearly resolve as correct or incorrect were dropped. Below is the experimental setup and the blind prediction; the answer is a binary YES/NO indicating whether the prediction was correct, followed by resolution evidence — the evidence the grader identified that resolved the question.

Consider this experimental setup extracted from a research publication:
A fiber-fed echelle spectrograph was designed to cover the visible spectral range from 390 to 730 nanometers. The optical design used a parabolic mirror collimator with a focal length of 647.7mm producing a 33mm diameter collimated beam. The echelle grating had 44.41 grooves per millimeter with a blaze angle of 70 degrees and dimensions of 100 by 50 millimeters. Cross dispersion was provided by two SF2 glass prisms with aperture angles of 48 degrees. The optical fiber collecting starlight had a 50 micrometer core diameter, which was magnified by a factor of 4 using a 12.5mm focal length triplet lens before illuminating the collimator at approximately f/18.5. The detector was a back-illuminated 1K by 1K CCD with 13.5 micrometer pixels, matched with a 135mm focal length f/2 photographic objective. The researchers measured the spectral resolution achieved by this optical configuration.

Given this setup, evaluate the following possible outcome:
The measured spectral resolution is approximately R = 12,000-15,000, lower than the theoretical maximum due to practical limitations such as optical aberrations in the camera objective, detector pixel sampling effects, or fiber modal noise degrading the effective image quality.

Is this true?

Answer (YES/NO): NO